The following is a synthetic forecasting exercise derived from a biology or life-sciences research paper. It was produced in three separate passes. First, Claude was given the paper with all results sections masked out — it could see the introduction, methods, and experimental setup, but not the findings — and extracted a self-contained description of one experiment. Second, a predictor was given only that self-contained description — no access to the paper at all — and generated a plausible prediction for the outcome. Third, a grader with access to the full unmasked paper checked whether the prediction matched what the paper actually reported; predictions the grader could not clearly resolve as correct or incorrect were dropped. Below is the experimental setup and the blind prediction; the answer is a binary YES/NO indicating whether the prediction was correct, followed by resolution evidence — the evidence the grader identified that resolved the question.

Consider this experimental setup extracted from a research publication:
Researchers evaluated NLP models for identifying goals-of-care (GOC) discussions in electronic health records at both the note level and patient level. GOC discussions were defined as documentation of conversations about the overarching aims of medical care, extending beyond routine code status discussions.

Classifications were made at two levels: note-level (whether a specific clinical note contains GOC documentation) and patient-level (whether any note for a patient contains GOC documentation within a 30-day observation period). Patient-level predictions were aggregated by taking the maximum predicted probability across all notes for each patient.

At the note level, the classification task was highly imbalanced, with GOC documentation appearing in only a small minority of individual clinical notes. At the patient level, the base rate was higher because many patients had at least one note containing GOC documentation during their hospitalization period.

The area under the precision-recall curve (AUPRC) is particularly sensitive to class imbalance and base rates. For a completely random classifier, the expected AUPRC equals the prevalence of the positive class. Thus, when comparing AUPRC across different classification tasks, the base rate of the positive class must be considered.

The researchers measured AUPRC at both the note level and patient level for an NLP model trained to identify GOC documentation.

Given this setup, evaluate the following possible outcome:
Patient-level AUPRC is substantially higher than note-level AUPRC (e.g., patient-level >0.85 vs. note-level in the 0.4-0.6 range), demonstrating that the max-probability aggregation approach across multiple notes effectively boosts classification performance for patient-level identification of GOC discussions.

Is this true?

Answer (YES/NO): NO